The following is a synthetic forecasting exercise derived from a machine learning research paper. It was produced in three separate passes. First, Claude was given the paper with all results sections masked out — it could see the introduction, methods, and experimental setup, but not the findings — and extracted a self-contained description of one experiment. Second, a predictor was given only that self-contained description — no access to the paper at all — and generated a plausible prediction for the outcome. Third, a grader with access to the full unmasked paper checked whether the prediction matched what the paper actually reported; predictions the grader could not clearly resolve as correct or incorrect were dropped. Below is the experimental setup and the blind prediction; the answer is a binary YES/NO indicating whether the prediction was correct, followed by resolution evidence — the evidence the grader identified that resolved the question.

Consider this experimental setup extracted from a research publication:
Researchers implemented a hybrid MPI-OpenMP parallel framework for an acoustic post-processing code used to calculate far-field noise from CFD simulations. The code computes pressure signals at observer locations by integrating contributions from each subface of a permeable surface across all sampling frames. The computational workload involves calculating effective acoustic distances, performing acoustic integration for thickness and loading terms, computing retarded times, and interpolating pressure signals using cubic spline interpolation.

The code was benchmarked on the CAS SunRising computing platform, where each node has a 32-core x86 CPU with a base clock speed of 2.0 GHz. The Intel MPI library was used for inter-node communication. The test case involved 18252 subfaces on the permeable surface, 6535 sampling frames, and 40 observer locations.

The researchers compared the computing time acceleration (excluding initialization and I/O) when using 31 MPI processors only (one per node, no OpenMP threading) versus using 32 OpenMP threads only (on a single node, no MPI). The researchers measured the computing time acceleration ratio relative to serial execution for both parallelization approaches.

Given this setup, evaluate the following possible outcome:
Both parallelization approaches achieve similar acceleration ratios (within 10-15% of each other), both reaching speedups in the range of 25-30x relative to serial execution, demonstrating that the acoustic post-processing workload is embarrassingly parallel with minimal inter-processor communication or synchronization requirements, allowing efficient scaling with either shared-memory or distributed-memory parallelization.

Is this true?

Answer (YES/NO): NO